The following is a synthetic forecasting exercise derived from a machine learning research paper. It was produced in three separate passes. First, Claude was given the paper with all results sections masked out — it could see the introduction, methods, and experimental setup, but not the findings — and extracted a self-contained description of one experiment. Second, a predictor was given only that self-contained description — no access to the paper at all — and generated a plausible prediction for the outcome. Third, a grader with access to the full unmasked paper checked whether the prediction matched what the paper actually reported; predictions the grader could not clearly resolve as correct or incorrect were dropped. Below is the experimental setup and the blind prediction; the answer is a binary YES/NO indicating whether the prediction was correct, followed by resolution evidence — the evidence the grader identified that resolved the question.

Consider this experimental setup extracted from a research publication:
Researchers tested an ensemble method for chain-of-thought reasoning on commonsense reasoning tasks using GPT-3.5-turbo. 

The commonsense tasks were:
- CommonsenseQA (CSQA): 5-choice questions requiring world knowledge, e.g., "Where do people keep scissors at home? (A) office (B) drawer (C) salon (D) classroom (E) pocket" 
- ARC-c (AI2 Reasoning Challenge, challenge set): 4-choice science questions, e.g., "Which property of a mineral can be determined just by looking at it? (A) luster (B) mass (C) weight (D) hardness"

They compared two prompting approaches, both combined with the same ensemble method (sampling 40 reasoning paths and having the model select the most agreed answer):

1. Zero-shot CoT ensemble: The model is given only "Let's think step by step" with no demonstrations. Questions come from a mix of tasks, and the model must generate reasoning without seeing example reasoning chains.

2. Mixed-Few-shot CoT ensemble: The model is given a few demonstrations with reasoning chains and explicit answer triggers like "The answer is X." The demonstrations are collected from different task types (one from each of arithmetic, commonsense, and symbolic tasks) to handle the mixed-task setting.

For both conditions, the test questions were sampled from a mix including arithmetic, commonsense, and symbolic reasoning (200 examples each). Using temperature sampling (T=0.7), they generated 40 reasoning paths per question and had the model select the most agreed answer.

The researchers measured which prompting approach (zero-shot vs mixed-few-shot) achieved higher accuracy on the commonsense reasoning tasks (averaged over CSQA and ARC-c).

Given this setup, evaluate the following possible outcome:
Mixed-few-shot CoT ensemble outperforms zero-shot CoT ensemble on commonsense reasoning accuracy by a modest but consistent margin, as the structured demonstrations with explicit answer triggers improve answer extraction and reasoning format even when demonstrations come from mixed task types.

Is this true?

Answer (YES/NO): NO